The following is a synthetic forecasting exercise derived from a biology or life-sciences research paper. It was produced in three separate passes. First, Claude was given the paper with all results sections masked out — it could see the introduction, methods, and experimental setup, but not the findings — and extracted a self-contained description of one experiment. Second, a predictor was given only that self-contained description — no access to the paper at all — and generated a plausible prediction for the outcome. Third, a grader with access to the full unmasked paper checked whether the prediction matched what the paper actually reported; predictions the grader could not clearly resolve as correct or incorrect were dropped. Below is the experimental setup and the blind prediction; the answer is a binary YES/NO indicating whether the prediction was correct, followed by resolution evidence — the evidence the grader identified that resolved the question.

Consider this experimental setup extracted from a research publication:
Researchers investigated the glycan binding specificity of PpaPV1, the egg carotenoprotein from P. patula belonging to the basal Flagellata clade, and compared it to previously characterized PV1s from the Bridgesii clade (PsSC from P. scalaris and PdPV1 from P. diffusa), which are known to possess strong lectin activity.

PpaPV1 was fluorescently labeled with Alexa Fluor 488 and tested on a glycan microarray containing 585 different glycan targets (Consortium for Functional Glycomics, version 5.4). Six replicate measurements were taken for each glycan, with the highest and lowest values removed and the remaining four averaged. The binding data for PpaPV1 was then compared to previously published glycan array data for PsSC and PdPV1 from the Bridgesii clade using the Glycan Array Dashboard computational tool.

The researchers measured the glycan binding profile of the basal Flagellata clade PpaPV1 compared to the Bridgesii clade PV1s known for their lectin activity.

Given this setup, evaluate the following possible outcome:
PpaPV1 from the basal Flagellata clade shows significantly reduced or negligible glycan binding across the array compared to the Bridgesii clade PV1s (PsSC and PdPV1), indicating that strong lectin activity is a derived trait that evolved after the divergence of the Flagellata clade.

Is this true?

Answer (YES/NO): NO